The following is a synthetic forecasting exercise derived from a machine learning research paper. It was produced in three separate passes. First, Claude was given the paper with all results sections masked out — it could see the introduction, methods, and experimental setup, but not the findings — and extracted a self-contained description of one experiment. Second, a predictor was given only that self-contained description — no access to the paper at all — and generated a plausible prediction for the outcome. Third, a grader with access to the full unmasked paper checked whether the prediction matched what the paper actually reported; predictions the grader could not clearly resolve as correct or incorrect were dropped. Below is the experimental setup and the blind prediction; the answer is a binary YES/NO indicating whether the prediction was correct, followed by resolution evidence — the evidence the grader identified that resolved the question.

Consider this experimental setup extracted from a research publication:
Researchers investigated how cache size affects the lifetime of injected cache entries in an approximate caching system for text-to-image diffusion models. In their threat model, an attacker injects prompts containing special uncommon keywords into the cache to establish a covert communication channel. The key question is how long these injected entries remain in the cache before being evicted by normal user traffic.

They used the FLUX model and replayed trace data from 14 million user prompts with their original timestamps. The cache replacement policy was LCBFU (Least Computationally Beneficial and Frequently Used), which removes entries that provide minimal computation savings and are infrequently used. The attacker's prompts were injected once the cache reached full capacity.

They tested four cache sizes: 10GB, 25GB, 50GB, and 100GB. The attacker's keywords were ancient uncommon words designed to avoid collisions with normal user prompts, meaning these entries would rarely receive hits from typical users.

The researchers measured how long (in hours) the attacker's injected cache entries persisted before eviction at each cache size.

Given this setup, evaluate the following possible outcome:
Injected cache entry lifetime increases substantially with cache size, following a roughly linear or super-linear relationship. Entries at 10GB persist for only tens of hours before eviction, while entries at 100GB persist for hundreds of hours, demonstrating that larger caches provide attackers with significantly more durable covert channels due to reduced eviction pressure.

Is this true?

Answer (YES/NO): NO